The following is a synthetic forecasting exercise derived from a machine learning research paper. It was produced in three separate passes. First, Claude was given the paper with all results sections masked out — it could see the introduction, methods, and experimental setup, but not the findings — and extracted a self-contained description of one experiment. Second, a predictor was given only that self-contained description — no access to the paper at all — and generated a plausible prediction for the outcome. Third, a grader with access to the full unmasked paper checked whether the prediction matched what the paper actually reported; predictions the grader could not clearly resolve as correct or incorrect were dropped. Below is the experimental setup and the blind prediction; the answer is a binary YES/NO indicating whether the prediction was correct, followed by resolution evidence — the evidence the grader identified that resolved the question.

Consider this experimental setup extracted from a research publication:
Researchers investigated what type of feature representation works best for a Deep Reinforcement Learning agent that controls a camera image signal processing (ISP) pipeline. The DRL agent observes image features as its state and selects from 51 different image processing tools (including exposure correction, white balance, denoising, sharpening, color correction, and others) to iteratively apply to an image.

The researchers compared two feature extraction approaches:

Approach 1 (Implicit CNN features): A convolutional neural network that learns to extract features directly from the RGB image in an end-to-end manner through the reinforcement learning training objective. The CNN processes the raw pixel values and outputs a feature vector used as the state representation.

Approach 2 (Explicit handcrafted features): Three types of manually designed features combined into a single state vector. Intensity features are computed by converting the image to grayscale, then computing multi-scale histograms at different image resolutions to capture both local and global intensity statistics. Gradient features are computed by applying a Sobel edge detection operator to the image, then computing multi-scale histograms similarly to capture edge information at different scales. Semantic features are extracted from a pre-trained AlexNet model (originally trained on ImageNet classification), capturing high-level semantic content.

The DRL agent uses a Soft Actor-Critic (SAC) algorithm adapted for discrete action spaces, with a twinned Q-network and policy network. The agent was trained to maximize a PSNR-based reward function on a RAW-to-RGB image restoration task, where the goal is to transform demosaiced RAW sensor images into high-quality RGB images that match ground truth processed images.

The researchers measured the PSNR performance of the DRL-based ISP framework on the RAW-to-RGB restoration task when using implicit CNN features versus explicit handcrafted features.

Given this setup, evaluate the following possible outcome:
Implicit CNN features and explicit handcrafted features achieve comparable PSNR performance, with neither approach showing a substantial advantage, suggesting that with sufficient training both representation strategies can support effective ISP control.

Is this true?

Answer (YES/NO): NO